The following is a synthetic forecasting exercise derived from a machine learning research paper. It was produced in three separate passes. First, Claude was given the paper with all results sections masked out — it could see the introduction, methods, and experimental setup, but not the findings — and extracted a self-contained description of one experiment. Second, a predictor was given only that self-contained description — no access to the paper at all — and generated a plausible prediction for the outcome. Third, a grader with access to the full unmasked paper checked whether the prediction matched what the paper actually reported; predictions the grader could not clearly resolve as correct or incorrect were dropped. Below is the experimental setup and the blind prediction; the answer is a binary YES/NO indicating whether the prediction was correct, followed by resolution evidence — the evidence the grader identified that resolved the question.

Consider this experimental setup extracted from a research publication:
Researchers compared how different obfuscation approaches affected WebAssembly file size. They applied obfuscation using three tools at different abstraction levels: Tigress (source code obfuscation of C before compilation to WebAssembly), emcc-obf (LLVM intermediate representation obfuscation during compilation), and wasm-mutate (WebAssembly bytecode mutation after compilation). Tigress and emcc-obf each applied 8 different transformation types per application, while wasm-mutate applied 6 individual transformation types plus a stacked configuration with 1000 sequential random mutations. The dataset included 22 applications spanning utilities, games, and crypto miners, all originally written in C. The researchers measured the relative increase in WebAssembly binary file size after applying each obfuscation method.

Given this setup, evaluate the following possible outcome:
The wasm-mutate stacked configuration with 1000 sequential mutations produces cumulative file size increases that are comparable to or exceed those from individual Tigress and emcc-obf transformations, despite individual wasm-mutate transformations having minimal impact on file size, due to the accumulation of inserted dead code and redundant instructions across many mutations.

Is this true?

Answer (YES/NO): YES